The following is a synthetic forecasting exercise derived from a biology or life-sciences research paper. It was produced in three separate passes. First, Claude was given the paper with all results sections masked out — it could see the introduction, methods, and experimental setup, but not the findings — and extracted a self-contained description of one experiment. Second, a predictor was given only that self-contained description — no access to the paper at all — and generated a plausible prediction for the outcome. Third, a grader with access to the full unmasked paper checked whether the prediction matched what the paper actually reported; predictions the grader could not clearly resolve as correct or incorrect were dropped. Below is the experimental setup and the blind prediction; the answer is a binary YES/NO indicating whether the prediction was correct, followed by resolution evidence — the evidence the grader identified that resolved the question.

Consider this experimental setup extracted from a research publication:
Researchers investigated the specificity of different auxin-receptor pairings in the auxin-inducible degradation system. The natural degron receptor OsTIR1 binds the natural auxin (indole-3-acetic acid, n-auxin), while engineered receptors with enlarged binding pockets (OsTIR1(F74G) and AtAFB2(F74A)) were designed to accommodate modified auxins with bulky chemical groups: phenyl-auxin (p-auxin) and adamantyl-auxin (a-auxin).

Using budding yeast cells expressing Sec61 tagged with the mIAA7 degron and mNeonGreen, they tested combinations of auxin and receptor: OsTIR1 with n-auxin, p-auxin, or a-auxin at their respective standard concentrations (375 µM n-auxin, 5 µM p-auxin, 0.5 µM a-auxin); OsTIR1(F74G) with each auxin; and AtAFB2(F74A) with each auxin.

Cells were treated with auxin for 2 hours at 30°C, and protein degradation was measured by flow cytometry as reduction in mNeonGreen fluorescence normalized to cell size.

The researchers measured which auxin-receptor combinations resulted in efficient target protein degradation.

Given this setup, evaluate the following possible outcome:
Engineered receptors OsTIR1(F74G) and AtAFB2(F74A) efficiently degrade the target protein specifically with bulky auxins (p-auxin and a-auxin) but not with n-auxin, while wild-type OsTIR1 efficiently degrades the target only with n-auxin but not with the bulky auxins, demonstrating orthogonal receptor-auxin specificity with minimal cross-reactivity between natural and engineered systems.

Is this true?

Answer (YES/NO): NO